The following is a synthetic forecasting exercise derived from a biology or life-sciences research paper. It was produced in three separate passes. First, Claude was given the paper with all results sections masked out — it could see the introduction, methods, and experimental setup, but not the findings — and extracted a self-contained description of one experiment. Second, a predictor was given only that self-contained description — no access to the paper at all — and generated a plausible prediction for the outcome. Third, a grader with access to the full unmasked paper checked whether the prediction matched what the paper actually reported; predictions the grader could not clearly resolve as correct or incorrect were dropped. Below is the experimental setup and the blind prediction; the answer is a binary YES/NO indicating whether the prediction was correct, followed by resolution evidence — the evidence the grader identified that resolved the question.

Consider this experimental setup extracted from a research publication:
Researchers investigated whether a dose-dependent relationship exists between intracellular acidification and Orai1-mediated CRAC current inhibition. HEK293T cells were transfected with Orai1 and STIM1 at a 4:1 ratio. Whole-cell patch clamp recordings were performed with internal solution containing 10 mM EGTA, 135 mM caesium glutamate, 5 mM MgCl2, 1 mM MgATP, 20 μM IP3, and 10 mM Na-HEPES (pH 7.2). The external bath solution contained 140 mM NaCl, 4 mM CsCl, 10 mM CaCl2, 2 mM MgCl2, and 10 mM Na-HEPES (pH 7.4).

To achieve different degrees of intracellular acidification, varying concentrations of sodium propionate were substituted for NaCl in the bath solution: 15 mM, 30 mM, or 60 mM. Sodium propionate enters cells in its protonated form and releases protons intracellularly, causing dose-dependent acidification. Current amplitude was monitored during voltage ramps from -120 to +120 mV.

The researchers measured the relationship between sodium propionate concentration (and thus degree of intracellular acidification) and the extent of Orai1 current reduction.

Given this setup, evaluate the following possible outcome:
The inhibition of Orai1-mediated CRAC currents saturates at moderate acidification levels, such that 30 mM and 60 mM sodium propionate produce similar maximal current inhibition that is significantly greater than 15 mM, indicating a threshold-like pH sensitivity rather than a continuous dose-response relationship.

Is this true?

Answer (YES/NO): NO